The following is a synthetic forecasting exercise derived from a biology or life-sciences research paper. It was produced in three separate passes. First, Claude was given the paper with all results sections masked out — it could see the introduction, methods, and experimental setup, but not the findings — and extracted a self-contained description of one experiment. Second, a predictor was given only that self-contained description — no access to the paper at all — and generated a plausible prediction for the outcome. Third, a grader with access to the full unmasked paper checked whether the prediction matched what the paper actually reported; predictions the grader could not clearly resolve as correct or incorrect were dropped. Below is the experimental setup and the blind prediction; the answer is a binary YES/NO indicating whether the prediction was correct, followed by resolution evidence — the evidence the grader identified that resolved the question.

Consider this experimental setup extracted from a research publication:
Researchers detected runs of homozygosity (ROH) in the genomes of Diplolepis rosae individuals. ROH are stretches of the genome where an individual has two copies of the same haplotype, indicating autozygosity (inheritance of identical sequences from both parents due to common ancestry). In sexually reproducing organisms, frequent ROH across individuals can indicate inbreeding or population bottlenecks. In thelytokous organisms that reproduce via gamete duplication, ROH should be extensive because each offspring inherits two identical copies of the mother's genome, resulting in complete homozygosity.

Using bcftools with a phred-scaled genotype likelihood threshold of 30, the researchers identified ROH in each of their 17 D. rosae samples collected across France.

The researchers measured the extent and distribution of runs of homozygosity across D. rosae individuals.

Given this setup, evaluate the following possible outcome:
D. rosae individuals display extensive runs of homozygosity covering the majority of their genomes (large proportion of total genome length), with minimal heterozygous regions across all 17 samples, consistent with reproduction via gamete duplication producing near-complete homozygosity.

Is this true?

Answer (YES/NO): NO